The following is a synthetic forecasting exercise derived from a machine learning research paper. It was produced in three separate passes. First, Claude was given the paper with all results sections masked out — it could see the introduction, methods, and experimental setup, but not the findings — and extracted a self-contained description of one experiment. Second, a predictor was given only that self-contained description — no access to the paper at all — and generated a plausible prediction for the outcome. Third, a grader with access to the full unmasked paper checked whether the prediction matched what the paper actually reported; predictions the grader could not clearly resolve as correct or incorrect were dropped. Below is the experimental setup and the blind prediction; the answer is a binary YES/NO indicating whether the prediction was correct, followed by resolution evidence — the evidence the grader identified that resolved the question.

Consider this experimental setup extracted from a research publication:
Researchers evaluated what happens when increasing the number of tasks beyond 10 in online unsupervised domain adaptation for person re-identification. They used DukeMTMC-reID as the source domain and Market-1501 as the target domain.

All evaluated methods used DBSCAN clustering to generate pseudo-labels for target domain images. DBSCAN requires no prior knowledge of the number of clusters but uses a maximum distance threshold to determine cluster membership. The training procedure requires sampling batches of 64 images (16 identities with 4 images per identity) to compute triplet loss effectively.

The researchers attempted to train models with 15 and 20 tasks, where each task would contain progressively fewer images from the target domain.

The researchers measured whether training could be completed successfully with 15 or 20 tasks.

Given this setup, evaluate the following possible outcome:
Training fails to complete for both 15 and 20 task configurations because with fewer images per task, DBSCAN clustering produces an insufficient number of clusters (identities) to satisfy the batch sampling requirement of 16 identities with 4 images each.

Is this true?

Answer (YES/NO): YES